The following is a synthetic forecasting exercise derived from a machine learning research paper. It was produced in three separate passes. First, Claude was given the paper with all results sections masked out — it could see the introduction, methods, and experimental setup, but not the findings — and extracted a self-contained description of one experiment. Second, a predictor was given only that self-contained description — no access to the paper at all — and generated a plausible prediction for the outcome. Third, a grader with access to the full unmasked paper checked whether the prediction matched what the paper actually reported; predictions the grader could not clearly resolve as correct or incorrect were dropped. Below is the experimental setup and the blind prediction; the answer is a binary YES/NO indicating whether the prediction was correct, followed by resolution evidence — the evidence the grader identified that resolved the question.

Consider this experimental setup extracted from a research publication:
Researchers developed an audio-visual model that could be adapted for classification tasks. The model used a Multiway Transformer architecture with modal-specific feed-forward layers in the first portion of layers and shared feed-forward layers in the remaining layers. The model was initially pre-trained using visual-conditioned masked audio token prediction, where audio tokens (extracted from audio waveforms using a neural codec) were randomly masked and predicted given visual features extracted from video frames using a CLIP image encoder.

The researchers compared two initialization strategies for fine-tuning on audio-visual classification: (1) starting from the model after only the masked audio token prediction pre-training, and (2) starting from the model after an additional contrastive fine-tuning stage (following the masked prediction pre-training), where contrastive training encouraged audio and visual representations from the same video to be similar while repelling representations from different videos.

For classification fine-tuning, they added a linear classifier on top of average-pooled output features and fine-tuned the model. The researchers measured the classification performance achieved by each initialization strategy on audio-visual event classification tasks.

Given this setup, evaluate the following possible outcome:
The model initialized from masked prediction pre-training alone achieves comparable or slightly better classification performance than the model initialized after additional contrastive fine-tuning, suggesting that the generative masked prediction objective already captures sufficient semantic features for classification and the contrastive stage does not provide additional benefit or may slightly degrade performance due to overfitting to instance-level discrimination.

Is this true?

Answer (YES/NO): NO